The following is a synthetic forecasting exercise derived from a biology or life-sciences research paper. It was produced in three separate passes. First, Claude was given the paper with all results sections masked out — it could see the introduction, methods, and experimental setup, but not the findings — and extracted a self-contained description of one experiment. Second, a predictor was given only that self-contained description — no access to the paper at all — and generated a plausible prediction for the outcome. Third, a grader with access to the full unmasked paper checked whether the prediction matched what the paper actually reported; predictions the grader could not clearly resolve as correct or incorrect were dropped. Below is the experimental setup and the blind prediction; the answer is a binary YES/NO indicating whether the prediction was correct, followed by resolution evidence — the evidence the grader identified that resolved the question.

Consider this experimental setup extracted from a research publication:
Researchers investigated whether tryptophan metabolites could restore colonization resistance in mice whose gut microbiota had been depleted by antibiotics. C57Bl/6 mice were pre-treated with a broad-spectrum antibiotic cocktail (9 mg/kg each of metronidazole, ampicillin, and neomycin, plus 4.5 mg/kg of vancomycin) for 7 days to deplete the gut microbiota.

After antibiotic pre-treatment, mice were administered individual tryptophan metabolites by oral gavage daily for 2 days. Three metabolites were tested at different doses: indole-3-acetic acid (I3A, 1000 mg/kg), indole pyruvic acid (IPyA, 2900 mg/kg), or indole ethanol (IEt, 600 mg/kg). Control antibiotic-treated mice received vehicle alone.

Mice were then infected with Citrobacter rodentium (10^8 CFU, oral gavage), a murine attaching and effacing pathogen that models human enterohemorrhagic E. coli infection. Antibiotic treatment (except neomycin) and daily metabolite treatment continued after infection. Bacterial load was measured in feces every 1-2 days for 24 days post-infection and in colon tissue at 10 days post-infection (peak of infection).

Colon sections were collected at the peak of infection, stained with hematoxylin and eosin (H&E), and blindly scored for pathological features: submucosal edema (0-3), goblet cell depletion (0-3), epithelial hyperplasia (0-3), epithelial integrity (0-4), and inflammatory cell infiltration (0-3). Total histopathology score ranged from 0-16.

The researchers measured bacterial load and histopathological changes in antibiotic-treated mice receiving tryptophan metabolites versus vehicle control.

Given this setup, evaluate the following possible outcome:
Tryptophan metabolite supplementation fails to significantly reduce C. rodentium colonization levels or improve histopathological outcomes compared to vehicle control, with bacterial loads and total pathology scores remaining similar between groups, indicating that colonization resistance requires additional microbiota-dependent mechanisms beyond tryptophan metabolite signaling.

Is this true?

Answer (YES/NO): NO